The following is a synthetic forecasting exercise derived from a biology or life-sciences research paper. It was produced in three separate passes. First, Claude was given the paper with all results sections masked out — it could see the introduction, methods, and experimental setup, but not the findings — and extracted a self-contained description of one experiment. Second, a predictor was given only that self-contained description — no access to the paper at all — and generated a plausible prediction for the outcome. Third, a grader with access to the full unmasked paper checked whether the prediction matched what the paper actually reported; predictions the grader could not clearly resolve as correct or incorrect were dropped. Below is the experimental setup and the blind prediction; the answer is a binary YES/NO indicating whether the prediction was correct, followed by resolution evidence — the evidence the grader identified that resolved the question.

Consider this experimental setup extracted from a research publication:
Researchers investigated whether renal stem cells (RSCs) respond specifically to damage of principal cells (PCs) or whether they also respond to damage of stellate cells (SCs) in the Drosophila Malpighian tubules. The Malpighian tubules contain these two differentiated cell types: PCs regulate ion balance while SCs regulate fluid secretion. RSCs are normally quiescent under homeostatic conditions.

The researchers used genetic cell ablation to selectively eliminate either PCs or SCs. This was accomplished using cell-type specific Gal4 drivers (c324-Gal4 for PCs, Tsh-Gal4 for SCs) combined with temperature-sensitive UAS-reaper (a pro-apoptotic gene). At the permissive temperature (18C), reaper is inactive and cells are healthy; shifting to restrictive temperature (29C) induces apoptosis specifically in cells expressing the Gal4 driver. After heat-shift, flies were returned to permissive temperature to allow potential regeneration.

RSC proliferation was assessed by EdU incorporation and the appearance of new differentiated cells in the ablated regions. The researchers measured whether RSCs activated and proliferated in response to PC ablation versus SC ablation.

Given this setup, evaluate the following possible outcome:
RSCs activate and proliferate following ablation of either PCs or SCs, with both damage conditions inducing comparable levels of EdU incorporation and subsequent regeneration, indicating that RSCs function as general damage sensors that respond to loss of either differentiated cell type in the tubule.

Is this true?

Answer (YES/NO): NO